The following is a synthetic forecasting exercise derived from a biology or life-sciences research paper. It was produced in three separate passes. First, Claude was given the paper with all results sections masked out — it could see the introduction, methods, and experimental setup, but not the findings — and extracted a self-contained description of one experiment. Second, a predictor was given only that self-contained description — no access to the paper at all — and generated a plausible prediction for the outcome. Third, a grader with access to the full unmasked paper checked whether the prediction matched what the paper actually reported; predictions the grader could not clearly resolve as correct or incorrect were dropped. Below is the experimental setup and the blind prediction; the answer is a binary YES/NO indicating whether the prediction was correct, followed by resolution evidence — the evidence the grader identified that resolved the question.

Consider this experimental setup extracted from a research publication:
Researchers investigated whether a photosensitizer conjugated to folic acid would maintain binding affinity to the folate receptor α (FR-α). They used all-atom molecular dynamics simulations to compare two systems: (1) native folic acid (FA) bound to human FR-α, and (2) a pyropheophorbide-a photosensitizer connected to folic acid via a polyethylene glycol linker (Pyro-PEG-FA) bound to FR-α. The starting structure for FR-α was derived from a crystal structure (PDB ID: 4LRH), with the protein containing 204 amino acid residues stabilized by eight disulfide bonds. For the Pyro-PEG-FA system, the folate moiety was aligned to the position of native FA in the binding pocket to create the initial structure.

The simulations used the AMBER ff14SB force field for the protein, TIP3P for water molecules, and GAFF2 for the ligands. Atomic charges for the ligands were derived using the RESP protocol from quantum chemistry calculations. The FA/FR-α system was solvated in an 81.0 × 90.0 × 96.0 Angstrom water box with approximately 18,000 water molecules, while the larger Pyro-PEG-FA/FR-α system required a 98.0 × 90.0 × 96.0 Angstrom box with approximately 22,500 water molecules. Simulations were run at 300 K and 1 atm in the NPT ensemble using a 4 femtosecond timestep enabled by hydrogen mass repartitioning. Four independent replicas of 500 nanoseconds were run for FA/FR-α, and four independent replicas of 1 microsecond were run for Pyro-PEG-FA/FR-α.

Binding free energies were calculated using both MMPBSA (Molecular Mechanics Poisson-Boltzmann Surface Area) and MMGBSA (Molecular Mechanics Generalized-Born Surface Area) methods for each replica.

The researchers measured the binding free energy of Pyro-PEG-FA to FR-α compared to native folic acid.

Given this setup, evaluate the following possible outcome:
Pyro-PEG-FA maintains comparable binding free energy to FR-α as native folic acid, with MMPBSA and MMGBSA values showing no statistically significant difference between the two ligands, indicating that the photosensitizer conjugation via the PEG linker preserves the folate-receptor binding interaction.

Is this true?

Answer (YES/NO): NO